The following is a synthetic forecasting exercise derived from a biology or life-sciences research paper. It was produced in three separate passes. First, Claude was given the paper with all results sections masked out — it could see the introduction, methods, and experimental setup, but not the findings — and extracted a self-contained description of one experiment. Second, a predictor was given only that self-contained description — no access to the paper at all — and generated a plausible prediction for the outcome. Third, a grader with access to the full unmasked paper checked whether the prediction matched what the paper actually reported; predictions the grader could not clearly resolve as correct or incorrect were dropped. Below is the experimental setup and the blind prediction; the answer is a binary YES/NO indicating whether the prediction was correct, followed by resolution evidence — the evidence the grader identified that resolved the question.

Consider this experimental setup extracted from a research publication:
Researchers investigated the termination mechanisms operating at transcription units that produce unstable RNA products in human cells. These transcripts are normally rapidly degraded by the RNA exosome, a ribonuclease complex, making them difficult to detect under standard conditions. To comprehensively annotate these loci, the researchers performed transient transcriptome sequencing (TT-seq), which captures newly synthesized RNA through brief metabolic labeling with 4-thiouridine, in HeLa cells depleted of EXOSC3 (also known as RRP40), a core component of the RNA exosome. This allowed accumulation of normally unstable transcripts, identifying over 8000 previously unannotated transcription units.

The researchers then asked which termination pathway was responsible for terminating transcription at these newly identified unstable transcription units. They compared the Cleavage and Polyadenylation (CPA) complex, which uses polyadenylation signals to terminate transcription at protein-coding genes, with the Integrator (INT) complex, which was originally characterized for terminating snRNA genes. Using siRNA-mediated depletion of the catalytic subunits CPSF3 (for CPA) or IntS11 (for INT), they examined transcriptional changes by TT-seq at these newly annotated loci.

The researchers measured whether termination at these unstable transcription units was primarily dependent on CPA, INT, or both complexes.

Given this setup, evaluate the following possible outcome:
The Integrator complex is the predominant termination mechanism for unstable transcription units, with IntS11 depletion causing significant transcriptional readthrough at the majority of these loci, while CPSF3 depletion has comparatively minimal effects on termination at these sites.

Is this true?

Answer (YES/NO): NO